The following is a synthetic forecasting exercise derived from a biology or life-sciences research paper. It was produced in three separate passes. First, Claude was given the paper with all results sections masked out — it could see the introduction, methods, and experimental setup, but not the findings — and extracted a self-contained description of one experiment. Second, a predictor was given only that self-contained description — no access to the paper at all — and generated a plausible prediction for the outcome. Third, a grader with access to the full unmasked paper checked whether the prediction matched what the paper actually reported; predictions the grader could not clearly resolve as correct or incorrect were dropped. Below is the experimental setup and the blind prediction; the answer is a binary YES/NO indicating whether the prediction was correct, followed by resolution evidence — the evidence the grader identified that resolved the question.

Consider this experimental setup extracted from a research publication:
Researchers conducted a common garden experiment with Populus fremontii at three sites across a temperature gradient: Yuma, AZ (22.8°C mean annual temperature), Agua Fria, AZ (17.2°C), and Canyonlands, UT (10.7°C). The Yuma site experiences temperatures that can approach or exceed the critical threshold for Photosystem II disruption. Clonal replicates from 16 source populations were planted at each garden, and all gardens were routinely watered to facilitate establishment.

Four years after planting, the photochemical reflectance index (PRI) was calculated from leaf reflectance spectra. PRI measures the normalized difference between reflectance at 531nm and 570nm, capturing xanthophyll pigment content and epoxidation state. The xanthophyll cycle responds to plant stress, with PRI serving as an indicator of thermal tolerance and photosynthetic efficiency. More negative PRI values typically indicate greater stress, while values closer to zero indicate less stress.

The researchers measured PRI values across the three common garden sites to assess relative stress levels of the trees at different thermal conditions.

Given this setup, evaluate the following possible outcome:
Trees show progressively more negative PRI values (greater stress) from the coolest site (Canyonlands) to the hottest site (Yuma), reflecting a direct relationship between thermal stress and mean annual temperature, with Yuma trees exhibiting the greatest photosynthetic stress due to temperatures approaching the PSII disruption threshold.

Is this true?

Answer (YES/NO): NO